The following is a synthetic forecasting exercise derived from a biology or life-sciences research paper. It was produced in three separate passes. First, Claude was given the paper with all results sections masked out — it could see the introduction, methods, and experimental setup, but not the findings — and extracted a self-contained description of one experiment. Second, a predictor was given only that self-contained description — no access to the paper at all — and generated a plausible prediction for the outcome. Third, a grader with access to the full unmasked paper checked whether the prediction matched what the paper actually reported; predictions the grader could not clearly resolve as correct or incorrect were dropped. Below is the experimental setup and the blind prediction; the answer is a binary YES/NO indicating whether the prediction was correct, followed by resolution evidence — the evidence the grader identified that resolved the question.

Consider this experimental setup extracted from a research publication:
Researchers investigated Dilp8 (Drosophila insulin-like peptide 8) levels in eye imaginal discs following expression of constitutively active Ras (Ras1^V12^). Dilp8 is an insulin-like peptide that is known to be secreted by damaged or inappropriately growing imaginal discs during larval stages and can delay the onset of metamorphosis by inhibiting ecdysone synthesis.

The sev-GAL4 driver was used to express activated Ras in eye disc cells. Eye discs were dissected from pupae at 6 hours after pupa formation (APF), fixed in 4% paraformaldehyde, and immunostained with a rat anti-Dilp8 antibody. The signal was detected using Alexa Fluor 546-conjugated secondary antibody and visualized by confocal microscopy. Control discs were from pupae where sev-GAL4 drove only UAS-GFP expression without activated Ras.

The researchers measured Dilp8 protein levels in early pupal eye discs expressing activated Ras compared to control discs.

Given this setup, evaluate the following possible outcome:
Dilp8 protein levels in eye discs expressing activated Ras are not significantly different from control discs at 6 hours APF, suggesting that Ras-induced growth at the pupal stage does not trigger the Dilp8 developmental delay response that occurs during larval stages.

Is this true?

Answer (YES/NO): YES